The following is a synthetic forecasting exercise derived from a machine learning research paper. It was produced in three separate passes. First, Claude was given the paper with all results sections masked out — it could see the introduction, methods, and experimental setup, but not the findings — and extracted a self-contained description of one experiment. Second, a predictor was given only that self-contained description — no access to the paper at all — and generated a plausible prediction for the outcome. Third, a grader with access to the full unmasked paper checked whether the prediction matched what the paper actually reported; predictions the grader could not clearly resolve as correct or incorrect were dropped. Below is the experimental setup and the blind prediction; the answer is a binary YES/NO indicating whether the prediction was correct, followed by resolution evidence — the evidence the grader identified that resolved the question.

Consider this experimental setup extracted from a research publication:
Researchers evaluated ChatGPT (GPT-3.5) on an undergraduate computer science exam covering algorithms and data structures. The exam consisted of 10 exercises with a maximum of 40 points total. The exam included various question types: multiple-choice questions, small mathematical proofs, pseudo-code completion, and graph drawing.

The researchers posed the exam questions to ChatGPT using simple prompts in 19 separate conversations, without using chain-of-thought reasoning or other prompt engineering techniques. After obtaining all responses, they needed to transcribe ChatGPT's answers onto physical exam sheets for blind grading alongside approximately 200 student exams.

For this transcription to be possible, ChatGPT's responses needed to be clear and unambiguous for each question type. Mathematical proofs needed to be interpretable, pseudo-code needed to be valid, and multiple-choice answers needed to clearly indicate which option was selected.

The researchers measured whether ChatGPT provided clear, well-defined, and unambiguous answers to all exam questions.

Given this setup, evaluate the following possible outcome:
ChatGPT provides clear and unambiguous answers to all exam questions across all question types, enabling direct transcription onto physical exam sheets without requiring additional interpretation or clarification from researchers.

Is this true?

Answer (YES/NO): YES